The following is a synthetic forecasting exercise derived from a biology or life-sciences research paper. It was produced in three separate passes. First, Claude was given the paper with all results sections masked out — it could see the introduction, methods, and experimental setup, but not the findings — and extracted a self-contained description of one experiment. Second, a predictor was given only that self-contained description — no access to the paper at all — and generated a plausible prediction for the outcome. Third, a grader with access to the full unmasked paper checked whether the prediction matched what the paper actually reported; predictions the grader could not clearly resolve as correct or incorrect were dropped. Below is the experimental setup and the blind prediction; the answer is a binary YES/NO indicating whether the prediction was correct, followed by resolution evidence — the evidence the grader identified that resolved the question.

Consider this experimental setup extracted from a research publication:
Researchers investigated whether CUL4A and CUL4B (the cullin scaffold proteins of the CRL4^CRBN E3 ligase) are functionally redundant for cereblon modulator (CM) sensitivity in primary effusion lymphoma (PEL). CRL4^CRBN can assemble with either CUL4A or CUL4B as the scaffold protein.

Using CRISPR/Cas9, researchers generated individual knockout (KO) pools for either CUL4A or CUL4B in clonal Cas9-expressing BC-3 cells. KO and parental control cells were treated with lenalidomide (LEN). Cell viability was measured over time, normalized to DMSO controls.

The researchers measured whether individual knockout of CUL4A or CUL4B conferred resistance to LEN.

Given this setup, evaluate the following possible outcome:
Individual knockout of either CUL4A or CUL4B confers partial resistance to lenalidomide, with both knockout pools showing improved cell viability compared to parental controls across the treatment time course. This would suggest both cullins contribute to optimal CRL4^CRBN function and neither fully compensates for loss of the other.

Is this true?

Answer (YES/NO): YES